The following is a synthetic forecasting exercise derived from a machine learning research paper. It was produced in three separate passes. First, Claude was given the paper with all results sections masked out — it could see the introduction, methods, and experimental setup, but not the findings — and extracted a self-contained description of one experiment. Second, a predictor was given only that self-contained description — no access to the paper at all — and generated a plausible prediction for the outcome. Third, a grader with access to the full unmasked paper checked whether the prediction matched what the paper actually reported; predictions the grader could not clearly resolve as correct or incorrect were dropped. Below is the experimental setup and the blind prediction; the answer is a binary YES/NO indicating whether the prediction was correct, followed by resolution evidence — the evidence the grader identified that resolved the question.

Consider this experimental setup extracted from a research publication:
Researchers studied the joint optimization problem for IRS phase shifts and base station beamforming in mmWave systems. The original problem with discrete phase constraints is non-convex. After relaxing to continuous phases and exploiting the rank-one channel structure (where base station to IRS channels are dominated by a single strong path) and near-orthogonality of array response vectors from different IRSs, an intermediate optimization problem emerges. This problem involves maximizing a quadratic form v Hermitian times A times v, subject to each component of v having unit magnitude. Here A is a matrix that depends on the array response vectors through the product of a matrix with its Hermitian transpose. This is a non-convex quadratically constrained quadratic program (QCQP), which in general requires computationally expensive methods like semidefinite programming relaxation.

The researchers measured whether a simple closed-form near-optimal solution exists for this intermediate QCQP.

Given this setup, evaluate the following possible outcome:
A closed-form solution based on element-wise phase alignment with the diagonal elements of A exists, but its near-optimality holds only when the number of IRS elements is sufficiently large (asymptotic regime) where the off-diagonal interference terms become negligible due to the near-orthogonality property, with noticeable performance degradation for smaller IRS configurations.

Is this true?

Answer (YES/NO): NO